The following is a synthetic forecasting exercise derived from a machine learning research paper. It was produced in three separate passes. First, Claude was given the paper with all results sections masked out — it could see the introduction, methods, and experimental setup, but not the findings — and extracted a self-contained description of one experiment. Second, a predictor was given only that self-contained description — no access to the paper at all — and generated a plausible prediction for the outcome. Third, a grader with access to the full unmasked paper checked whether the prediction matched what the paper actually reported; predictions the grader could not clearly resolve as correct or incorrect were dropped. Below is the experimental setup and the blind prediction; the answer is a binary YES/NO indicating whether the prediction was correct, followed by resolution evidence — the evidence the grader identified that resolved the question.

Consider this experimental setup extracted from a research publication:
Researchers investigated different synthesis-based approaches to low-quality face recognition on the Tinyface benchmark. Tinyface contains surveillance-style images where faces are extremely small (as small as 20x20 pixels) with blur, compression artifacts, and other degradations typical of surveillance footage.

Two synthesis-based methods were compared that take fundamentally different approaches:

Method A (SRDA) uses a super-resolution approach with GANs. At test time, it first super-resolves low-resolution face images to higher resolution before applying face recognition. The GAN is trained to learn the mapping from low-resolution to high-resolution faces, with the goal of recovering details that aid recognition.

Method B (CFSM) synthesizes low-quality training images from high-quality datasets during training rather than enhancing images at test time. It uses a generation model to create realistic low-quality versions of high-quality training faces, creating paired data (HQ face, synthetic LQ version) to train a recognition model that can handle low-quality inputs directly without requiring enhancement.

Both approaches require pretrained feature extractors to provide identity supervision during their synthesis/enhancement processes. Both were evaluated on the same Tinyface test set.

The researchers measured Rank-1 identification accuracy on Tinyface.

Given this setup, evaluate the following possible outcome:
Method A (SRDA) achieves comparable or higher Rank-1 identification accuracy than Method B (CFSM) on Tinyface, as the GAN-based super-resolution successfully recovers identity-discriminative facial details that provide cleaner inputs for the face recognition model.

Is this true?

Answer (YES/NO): NO